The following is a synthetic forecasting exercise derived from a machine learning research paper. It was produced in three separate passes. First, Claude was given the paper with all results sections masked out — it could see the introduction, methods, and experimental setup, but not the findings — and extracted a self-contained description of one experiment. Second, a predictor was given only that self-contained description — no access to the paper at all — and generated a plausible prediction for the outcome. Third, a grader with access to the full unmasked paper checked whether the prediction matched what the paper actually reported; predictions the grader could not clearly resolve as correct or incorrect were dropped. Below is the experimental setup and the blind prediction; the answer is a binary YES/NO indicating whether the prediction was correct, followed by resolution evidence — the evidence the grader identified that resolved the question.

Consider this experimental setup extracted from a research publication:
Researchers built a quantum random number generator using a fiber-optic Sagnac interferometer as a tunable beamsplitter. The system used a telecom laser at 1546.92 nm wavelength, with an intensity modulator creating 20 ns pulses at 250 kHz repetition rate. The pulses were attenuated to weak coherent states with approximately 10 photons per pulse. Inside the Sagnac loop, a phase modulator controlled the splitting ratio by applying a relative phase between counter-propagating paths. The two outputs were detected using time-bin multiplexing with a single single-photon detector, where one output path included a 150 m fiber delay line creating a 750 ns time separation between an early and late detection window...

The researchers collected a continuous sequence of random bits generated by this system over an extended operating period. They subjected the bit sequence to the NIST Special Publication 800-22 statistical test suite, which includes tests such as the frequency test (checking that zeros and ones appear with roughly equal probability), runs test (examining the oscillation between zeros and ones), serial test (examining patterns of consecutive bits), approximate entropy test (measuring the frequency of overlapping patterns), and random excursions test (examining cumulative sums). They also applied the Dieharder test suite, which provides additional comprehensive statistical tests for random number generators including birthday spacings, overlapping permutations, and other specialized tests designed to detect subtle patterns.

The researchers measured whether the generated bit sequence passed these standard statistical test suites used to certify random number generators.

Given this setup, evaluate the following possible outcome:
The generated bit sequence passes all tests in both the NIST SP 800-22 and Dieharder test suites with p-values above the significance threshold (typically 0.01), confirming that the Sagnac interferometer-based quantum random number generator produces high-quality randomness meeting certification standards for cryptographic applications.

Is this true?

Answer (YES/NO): NO